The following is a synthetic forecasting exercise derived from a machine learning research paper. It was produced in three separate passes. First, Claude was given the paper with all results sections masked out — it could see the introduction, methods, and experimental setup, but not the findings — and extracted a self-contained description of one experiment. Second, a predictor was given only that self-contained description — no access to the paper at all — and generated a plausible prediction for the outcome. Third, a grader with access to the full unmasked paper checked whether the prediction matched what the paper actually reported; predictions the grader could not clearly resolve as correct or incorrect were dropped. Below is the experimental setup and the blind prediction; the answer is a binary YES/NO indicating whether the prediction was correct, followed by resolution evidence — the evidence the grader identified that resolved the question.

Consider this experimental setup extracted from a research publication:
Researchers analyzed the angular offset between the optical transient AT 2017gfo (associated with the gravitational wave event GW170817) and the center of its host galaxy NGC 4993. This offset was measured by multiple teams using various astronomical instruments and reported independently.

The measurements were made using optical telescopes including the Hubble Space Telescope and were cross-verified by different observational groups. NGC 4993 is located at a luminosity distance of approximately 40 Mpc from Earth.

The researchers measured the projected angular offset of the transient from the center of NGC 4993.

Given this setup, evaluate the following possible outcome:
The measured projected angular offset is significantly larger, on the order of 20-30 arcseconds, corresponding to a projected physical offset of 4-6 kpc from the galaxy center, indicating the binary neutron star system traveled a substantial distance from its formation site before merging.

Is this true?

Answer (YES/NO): NO